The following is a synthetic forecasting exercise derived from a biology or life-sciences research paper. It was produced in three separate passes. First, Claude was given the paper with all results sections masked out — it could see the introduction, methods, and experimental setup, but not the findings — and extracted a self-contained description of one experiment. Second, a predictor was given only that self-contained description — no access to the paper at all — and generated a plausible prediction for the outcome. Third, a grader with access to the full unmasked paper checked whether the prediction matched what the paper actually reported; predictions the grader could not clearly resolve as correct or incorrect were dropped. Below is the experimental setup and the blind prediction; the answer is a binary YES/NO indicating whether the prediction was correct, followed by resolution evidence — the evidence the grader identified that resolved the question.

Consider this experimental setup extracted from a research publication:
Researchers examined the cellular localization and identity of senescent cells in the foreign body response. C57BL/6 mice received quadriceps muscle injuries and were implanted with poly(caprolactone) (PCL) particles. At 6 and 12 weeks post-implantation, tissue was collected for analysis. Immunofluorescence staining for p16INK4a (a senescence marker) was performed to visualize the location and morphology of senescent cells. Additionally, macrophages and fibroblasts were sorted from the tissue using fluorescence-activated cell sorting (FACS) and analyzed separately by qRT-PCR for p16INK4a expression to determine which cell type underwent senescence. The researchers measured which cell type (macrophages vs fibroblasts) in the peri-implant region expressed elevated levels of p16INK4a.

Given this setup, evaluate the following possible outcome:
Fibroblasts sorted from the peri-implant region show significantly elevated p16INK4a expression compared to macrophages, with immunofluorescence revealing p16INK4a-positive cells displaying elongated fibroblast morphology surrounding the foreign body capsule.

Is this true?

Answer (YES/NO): YES